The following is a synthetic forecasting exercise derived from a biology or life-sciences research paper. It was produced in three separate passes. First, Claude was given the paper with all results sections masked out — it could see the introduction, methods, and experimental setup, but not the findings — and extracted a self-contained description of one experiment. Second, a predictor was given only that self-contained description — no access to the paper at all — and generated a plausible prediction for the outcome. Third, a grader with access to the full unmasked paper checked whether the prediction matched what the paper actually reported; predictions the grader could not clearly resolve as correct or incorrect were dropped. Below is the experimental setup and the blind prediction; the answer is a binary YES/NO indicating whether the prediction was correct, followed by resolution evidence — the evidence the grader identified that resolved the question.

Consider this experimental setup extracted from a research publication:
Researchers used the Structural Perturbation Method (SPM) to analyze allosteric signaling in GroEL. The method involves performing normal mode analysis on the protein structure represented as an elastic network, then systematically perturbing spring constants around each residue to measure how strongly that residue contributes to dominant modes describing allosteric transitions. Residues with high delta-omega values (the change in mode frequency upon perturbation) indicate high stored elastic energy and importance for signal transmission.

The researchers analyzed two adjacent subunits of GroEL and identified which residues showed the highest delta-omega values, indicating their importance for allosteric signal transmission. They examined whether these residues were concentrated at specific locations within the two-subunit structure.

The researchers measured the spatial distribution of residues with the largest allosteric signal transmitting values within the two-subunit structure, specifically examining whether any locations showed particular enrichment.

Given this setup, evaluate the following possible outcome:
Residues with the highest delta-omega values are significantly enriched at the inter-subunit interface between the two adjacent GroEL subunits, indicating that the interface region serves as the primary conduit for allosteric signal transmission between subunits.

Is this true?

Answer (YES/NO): YES